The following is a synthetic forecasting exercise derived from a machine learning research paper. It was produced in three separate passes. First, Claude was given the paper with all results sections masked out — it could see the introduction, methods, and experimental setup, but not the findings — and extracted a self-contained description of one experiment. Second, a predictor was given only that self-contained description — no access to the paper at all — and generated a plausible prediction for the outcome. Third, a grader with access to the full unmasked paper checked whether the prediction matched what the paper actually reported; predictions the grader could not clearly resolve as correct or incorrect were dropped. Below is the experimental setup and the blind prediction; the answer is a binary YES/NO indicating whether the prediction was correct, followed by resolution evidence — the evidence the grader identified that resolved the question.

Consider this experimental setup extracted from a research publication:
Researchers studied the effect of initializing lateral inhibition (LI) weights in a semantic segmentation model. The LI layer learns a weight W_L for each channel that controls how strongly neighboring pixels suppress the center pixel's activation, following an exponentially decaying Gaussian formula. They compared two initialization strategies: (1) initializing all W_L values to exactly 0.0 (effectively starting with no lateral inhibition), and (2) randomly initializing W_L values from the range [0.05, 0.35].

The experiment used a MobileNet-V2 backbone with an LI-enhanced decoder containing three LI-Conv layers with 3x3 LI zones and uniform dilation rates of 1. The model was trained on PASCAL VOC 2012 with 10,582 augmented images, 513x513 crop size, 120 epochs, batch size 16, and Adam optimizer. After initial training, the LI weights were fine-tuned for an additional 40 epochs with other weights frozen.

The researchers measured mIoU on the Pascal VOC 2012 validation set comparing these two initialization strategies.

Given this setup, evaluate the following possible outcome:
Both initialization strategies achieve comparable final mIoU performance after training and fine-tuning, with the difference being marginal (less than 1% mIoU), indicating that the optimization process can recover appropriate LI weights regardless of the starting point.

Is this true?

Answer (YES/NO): NO